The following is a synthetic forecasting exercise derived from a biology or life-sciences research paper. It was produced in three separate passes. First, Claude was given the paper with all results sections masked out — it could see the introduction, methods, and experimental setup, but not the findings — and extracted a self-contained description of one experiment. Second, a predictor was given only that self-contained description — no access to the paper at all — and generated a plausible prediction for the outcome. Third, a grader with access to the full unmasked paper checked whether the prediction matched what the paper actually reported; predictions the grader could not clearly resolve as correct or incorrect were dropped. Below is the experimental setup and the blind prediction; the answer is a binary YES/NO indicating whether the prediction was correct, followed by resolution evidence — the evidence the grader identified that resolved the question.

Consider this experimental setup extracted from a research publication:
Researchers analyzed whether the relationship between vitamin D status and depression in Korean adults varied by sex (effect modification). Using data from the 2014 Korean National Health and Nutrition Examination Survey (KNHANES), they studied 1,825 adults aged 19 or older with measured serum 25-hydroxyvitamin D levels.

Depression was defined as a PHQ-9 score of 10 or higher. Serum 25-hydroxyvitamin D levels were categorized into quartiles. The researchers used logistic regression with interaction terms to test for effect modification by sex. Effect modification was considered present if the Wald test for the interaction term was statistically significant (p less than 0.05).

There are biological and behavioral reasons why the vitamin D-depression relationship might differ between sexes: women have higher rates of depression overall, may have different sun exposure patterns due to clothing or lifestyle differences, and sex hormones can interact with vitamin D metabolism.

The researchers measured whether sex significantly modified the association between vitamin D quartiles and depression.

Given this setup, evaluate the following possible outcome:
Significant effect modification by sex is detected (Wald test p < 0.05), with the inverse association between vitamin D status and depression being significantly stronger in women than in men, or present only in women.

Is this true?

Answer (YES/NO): NO